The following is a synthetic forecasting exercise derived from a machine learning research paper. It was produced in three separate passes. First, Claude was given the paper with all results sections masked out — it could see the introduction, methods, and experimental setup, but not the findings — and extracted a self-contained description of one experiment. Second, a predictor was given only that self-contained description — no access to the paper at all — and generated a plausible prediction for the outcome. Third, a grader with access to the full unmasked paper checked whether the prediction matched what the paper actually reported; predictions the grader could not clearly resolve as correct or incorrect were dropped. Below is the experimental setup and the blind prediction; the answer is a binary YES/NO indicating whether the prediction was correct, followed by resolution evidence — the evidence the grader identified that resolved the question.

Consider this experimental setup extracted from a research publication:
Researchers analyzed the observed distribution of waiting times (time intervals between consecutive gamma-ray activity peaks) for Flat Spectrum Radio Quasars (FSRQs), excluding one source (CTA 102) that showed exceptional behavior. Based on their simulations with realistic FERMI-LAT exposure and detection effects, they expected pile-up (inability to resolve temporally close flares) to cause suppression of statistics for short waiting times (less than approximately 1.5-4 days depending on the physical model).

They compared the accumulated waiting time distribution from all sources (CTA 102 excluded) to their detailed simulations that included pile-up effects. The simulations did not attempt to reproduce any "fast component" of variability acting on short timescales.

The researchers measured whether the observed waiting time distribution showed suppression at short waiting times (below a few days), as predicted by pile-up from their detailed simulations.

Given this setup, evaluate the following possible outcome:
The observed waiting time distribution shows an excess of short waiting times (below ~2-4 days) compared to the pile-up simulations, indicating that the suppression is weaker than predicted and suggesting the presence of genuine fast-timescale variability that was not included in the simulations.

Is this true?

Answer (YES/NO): YES